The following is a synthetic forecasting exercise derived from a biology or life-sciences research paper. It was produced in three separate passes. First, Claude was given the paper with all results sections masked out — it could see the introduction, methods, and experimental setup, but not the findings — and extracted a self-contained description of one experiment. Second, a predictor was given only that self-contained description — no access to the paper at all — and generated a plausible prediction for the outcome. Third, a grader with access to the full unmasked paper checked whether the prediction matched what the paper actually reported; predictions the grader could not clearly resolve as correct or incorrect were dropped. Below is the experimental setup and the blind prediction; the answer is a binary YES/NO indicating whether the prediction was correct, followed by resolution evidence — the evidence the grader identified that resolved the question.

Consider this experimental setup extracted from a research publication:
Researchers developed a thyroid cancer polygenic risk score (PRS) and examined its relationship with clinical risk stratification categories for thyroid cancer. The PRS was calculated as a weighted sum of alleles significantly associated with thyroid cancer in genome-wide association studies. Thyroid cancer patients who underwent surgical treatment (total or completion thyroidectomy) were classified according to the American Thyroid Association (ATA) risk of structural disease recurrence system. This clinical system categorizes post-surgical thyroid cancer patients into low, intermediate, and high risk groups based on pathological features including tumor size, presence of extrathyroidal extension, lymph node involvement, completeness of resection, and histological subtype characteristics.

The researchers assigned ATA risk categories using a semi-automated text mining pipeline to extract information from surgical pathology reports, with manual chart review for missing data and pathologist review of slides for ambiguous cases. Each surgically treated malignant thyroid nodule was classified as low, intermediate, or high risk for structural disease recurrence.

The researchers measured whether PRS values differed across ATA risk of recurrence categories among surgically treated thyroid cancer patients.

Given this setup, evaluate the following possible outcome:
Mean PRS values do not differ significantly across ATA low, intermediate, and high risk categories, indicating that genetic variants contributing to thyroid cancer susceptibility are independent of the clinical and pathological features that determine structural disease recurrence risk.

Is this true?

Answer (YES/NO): NO